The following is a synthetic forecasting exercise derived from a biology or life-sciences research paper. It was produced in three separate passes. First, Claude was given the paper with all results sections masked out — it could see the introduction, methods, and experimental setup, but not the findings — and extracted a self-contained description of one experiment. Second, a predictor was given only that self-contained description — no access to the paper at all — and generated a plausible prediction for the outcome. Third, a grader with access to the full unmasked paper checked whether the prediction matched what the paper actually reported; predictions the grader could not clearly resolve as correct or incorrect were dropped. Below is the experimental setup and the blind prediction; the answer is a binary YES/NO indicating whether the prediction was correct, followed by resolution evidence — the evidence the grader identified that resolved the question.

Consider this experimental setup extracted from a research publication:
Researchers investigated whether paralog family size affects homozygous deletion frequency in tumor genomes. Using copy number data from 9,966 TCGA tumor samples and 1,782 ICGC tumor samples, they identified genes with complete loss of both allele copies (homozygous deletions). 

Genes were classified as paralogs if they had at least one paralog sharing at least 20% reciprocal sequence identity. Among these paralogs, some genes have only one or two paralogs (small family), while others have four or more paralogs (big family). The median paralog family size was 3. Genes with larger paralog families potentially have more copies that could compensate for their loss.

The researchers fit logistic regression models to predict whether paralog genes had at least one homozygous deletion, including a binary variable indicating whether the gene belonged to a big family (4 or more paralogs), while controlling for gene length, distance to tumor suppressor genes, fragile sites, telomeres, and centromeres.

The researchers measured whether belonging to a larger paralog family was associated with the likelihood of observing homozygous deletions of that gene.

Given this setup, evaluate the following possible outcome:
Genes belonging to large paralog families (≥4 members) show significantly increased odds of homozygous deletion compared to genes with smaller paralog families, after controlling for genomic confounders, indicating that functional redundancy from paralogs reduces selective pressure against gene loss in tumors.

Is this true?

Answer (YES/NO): YES